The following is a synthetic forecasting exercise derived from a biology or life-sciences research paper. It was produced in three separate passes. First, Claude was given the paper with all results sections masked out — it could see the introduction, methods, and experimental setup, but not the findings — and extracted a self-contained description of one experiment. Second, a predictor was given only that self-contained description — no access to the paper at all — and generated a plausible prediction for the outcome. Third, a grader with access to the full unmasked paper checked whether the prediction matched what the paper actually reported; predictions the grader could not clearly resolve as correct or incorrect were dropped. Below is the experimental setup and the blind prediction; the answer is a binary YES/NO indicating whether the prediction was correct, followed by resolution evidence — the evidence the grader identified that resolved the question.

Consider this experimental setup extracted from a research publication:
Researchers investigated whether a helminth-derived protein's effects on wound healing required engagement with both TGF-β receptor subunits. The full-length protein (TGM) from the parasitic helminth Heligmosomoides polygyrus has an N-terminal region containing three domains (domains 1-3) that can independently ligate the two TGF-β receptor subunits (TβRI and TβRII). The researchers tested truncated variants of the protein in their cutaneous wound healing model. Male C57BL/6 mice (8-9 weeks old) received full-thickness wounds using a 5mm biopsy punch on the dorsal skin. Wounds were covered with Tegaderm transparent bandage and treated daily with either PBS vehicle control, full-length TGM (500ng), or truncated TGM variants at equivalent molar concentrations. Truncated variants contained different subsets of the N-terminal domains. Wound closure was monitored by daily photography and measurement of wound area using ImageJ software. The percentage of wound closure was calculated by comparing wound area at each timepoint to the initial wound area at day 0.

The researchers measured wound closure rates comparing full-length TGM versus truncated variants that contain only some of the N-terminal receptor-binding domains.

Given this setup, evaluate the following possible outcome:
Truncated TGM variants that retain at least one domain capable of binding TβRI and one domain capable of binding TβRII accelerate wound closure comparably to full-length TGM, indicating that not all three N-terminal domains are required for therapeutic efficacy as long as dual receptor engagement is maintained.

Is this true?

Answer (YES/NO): NO